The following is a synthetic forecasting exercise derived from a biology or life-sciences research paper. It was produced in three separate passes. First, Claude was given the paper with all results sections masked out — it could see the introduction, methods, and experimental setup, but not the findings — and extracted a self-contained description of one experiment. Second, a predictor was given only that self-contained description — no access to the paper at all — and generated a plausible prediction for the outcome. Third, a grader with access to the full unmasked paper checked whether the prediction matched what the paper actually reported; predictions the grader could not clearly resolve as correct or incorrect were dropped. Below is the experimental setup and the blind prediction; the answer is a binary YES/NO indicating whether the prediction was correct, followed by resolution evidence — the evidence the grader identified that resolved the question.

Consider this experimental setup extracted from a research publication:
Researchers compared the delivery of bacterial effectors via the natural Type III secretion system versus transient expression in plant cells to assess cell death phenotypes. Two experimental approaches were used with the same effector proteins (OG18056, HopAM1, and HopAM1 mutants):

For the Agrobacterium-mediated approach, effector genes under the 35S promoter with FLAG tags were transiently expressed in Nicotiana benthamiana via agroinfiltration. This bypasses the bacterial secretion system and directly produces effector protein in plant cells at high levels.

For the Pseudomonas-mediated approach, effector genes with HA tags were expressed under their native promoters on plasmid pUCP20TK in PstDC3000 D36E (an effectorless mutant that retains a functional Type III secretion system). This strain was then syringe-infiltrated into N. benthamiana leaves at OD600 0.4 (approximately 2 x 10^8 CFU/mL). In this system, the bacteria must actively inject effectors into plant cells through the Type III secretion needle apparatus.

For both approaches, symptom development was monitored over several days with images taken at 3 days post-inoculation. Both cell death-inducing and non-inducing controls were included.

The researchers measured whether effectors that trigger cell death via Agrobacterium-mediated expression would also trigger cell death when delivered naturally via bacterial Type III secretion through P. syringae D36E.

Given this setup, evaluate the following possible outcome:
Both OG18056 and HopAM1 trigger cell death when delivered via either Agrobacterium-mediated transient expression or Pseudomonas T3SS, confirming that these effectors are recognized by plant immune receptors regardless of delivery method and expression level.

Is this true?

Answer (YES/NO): NO